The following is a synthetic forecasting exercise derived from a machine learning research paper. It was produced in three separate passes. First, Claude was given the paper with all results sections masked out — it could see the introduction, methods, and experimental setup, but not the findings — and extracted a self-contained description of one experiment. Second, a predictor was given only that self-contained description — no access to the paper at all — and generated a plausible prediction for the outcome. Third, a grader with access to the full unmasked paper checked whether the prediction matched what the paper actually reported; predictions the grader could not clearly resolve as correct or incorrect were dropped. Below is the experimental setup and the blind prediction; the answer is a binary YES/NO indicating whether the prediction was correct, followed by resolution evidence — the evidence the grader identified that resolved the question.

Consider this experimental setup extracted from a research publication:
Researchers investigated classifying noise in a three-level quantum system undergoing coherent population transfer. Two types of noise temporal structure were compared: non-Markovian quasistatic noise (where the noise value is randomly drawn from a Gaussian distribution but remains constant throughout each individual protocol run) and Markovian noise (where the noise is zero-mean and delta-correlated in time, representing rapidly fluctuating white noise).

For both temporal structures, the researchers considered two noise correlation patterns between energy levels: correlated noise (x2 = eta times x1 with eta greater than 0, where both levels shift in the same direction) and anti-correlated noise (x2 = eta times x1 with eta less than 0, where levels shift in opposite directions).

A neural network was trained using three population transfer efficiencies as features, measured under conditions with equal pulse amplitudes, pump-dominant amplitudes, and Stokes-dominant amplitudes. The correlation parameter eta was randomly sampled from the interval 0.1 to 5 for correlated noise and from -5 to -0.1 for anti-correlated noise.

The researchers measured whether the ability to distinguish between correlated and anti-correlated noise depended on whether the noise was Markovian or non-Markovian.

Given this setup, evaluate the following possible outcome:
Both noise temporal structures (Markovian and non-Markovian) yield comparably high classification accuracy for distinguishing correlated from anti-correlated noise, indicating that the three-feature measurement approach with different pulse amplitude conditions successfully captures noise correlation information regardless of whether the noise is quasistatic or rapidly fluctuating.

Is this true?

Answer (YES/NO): NO